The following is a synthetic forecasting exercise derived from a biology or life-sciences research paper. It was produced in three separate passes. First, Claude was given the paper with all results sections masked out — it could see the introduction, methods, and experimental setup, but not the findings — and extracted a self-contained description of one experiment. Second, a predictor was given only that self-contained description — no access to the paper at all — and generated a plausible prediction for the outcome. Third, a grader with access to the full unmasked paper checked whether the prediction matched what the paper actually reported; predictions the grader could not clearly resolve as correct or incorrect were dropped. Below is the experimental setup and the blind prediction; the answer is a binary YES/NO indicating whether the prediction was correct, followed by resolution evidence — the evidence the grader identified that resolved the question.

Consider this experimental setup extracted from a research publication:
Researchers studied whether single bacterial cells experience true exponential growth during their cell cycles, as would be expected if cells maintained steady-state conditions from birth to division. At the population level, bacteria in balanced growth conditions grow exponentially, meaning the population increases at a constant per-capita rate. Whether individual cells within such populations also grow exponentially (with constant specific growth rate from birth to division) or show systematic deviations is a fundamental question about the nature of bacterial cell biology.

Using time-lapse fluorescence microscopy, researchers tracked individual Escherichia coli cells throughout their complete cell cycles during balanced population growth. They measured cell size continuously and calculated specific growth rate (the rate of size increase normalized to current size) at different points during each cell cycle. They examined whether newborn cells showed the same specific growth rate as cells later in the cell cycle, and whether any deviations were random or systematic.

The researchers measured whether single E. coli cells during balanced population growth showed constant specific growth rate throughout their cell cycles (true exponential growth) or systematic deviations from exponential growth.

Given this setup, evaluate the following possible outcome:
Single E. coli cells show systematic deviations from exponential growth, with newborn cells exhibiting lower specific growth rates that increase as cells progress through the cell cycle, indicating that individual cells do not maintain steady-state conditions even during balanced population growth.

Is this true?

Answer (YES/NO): NO